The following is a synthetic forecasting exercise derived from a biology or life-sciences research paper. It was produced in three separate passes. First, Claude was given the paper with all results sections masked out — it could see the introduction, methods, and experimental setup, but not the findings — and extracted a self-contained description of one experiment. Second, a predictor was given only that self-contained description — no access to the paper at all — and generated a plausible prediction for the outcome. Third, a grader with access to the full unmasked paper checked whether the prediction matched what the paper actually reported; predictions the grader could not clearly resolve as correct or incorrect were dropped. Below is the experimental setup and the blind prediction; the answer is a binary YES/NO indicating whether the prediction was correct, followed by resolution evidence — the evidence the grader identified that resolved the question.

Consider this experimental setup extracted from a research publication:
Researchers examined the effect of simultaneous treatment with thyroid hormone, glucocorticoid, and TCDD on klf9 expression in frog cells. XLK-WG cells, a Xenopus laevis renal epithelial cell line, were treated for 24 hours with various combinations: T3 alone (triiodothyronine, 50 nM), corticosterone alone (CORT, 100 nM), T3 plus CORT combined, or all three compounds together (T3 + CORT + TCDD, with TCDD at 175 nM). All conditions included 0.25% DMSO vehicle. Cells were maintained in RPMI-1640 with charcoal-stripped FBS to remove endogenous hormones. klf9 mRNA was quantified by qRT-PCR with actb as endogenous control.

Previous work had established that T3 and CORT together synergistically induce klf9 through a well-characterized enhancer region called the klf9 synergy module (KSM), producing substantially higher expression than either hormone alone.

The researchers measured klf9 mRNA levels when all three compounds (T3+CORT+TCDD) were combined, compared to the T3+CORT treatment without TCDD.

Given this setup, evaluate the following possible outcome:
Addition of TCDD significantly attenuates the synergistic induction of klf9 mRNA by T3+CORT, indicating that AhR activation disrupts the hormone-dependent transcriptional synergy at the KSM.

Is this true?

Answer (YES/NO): NO